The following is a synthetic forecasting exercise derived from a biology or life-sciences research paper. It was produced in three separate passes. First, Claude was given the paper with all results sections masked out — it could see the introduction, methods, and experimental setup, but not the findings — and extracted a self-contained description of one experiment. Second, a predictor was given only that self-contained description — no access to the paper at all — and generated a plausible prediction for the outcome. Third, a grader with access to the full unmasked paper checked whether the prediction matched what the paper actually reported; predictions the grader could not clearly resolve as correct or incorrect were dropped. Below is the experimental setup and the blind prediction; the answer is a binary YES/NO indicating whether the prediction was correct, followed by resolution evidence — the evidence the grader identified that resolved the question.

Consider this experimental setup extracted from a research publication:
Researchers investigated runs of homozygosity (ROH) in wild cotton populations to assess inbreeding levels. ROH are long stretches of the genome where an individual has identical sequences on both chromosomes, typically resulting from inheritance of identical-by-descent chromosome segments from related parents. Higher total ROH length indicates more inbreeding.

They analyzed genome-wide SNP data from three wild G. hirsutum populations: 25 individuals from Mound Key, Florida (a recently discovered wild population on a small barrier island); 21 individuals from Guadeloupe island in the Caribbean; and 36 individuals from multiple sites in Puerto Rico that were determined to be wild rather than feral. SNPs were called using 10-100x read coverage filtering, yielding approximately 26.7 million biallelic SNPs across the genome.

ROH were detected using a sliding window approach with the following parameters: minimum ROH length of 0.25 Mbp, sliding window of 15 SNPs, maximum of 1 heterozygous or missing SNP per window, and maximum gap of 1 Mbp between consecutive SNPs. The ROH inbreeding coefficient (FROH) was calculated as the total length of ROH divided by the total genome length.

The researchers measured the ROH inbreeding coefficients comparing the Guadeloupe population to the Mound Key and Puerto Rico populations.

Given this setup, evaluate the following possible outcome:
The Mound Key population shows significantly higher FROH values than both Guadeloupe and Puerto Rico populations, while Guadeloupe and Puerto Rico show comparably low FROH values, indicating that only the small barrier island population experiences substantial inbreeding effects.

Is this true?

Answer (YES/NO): NO